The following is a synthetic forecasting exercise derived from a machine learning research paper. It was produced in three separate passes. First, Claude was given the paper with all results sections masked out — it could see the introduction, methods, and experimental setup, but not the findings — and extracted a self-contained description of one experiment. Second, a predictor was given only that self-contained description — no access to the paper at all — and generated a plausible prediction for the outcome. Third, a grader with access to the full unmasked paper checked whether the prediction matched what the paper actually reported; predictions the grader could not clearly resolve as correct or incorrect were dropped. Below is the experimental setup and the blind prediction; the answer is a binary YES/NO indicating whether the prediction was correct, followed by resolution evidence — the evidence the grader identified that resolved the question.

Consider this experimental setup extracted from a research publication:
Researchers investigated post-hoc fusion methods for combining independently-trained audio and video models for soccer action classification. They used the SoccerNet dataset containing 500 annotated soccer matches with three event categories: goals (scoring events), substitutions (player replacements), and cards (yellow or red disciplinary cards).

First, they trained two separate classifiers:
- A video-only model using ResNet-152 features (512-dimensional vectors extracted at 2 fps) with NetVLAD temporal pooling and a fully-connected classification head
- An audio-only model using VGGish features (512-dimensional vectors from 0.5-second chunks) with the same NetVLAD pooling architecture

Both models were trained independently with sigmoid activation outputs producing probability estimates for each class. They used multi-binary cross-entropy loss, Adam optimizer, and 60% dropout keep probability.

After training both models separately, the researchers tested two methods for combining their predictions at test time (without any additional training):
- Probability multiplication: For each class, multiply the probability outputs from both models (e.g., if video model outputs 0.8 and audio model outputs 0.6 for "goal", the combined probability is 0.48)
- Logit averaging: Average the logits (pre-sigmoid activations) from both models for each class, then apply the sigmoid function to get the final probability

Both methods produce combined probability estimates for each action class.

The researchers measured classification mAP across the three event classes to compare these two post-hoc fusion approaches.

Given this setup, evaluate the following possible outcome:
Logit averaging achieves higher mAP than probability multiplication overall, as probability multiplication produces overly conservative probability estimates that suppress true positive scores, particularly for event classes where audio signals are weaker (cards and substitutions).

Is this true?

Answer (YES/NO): YES